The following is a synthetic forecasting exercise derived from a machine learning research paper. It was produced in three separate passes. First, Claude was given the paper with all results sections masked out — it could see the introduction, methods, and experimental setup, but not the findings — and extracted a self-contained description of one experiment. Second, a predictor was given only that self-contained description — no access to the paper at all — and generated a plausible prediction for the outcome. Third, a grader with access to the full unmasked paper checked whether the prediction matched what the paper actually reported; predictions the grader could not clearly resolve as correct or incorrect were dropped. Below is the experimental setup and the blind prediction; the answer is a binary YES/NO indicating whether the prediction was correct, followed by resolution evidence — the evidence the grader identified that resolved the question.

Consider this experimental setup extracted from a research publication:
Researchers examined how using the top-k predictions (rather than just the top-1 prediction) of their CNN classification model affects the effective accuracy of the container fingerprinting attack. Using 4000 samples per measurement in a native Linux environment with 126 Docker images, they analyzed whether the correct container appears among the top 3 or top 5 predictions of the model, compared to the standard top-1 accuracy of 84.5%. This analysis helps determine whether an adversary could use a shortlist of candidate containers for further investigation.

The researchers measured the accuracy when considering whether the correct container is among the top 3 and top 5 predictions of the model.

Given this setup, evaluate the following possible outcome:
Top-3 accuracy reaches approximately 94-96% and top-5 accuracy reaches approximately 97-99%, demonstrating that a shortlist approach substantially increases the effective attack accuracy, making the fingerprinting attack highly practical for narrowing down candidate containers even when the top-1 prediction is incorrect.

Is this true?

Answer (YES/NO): NO